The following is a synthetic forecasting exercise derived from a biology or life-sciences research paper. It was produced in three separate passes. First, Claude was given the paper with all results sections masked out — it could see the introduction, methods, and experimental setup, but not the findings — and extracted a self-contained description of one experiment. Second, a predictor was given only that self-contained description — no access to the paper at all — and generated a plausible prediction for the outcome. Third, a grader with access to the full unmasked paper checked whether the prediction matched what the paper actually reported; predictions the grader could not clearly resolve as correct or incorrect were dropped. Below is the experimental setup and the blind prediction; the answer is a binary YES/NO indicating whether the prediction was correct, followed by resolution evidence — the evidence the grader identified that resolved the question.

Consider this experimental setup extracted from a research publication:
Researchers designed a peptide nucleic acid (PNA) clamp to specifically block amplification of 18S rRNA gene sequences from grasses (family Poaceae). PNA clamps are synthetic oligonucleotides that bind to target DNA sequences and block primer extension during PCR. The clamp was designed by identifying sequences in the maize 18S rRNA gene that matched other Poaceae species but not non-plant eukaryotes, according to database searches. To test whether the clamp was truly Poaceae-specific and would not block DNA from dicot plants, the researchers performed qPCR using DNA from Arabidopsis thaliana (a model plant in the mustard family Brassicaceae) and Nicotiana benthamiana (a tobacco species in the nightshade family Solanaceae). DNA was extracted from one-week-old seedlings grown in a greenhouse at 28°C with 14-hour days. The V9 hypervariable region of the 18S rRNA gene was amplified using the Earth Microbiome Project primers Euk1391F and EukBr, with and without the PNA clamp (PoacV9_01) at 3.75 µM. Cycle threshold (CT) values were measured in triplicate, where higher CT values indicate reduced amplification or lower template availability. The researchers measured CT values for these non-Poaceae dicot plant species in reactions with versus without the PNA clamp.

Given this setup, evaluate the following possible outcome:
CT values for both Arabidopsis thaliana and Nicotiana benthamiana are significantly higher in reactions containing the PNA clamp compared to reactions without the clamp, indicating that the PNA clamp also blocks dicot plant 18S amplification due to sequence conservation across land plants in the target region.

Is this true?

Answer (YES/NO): NO